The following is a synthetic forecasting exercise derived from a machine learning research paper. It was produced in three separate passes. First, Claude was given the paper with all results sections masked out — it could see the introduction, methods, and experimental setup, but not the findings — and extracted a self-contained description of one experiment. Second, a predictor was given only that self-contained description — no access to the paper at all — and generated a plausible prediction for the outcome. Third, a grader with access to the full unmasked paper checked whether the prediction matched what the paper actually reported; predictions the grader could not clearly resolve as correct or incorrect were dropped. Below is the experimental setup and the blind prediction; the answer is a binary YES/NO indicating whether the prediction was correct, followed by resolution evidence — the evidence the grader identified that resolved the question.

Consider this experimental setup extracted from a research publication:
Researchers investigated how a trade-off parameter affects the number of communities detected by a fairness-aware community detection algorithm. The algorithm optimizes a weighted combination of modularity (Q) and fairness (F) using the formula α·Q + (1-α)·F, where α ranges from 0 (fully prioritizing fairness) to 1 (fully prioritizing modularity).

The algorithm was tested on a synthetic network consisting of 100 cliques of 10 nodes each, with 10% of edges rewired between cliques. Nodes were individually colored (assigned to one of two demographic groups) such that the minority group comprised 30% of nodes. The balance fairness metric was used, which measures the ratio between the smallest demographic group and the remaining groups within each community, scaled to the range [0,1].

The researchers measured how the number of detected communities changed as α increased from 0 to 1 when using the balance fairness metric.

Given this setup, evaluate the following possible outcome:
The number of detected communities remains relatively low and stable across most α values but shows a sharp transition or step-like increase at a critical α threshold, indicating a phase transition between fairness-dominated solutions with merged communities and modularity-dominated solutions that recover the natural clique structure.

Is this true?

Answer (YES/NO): NO